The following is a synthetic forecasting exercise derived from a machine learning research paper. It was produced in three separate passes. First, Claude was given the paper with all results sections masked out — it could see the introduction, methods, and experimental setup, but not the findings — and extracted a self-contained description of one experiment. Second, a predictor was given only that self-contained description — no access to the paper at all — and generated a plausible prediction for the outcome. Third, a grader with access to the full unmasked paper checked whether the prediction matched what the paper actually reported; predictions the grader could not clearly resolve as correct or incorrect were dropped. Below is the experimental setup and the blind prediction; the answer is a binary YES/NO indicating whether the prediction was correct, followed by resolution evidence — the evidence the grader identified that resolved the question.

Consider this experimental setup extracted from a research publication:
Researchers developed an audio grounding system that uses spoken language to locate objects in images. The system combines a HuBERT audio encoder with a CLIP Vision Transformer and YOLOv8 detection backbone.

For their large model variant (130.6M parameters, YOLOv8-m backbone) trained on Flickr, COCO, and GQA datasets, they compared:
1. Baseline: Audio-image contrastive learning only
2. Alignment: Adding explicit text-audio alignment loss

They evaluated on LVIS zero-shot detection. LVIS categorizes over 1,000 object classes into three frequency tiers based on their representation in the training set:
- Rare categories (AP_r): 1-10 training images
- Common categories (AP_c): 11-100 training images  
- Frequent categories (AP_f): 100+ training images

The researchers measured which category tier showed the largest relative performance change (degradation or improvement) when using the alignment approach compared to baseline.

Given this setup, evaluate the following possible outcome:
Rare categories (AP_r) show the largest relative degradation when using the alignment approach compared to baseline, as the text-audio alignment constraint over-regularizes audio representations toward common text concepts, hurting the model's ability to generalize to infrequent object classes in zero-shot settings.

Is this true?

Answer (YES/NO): NO